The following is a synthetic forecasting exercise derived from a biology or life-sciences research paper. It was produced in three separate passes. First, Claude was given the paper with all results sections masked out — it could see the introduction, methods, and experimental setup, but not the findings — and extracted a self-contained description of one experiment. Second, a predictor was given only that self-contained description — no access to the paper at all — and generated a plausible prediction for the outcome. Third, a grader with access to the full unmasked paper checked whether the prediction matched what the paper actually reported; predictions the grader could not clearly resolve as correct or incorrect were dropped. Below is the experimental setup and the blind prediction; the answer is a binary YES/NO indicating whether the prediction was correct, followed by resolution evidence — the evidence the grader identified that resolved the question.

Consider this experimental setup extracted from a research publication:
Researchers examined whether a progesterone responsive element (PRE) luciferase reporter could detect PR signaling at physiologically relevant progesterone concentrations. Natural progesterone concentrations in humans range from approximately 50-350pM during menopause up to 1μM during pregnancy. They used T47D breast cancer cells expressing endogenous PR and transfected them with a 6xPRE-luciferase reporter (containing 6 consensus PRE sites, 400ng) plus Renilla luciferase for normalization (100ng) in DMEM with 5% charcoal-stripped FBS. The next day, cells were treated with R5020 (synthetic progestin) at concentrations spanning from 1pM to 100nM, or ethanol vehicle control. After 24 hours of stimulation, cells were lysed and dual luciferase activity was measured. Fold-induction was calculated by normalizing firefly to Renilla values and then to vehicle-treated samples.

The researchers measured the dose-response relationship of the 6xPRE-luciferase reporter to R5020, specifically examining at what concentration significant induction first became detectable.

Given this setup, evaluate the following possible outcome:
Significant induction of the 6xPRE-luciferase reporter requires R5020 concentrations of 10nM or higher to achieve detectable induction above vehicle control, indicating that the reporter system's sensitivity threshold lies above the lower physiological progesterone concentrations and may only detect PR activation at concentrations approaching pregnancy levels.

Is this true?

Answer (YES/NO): NO